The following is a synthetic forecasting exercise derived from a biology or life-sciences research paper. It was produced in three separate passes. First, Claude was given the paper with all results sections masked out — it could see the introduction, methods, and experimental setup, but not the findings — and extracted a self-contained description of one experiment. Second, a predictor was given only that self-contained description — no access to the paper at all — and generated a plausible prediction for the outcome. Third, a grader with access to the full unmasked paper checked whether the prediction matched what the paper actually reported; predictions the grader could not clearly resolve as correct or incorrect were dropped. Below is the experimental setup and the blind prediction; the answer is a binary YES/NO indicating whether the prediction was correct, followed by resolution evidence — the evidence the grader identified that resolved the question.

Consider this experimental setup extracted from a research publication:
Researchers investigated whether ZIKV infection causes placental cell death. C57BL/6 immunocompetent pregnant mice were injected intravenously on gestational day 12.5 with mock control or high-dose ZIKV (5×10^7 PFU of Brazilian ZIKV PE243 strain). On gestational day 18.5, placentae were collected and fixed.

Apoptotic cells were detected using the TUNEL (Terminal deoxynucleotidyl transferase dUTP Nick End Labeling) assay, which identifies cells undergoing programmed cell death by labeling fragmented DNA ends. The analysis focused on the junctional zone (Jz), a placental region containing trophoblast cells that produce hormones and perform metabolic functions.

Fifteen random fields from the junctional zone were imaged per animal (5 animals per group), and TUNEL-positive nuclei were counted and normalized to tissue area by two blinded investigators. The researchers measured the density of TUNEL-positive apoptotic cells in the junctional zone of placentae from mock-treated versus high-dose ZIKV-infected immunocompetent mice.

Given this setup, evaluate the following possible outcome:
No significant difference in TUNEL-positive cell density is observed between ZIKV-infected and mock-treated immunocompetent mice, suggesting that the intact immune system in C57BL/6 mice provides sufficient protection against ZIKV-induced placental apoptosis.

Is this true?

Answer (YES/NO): NO